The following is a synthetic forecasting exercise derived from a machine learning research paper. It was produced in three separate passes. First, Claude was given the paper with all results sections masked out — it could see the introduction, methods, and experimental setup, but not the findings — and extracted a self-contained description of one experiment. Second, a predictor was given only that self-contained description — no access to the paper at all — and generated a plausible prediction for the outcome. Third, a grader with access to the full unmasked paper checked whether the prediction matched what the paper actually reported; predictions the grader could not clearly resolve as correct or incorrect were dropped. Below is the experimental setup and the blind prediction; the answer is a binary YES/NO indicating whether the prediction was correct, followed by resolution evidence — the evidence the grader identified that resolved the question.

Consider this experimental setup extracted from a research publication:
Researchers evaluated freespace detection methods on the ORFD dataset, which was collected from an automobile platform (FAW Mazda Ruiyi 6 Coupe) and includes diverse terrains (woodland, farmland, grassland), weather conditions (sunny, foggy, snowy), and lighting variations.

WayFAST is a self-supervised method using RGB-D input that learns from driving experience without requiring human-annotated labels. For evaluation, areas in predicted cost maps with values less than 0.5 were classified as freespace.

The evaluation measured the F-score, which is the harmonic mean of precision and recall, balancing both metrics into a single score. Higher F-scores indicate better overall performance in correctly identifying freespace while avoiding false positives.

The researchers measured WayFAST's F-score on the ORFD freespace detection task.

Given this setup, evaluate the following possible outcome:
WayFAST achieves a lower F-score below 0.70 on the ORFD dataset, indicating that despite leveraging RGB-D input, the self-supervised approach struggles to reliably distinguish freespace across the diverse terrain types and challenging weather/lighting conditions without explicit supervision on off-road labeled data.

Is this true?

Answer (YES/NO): YES